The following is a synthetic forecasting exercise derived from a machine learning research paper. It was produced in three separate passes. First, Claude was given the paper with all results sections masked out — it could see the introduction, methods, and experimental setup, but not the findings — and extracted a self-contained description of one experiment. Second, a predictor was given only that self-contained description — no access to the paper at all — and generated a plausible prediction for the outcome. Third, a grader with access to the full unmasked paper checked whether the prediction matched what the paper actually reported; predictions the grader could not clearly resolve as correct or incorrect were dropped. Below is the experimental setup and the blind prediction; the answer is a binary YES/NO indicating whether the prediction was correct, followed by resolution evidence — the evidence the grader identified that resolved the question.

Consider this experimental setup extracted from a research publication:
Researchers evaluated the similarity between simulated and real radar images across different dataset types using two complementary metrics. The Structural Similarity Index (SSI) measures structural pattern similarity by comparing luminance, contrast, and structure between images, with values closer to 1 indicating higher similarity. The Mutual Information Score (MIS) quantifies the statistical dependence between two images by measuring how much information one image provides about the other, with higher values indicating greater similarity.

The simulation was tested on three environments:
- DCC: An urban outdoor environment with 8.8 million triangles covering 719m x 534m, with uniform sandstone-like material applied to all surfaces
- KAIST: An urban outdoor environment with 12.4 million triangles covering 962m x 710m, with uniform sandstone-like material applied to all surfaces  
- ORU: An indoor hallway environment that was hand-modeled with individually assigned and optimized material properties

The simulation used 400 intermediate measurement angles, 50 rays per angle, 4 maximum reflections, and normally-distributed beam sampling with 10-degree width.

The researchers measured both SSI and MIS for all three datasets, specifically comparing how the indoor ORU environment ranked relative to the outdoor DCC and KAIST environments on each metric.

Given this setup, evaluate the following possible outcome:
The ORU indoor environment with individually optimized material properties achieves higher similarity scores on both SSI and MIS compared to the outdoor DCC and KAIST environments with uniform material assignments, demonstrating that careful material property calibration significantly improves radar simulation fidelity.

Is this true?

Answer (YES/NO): NO